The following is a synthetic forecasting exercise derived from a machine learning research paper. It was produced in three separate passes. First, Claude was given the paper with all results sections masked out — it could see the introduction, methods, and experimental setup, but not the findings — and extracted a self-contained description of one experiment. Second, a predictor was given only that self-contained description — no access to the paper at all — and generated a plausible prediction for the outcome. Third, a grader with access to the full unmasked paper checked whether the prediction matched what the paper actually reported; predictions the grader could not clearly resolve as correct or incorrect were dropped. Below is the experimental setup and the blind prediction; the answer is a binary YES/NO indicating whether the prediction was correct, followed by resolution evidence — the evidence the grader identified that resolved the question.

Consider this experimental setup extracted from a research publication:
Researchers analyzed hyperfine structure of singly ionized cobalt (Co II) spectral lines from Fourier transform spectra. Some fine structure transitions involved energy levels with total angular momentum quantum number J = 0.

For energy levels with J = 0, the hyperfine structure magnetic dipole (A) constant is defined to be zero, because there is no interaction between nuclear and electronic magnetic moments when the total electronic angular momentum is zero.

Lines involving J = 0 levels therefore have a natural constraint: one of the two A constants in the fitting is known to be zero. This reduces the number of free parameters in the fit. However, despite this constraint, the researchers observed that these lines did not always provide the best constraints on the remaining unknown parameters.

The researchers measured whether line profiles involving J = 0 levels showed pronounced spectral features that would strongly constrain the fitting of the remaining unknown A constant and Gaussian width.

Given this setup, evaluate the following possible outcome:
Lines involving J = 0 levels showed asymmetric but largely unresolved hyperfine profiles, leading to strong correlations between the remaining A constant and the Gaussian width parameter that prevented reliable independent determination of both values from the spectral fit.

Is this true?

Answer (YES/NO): NO